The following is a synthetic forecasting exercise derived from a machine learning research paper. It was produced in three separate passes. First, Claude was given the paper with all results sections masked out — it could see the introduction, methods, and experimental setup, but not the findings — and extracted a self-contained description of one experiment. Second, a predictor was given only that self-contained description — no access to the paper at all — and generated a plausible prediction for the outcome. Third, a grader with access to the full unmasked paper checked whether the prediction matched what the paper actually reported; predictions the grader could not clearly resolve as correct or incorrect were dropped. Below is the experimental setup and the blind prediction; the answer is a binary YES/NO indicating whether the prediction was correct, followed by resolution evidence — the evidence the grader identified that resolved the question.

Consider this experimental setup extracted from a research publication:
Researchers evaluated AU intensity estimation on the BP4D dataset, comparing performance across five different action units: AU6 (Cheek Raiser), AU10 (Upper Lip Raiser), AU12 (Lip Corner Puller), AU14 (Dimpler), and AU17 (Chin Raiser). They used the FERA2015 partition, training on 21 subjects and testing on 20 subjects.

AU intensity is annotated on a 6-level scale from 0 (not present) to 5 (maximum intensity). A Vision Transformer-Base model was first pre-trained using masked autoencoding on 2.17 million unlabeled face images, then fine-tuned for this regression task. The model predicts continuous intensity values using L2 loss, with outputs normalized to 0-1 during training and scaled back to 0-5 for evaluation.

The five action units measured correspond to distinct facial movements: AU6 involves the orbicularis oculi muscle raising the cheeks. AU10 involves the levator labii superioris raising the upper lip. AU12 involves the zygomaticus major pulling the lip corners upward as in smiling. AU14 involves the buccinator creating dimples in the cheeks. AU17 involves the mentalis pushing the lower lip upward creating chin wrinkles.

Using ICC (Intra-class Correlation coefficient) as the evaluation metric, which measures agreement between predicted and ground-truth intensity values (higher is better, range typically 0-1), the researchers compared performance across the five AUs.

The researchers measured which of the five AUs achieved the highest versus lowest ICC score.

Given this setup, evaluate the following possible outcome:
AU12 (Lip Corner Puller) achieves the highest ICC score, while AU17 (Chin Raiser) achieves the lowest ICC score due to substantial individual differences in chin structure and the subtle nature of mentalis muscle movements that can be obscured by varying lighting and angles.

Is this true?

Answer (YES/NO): NO